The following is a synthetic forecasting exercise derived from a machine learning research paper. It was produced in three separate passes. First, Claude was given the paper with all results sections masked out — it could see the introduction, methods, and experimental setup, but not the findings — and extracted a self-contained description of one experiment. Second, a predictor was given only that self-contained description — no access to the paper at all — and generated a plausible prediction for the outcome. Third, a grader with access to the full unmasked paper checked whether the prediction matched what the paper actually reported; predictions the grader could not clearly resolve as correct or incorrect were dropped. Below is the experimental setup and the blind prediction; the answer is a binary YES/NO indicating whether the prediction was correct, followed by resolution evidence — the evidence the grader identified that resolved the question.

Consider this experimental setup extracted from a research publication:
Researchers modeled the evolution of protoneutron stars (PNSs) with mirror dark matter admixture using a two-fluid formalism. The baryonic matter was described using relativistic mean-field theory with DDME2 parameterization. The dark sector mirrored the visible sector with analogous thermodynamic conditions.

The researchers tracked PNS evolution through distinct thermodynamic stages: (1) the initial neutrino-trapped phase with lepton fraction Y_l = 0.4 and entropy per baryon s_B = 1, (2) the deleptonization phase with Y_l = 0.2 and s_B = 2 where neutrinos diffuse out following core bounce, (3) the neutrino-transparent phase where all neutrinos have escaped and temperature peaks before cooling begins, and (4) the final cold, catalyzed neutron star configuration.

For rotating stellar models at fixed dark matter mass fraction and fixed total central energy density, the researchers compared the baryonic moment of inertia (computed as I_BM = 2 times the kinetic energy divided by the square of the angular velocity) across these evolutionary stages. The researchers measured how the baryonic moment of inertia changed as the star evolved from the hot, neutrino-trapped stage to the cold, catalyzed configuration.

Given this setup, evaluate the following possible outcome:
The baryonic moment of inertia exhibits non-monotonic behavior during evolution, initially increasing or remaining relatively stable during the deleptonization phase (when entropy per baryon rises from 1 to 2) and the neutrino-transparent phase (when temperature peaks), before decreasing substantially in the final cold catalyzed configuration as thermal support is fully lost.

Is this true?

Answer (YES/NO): YES